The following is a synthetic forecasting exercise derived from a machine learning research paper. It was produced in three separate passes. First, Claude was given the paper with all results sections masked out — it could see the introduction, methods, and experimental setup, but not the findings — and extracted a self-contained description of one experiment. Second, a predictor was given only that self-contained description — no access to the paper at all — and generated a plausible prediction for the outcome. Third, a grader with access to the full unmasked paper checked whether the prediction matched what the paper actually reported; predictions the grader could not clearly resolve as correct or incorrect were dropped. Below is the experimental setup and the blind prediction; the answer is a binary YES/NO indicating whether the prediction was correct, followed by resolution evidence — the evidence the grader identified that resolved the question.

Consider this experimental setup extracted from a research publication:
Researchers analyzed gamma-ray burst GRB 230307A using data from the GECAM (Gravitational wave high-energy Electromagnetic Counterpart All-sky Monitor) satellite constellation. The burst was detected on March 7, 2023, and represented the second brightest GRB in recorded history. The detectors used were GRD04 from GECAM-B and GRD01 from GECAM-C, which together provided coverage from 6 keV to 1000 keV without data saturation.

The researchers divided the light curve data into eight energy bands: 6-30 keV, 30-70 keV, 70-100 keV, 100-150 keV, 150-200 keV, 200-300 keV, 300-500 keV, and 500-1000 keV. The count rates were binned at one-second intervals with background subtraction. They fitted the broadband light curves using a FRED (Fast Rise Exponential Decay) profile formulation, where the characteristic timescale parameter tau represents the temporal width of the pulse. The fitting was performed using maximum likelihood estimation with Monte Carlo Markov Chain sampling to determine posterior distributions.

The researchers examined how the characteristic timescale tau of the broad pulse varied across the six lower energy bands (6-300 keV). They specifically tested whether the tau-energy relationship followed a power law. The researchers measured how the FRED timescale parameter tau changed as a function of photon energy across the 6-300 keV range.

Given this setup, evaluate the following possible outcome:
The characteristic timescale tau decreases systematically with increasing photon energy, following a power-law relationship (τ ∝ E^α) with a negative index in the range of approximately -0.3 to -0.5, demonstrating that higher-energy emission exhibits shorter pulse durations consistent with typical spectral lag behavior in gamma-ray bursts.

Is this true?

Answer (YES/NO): YES